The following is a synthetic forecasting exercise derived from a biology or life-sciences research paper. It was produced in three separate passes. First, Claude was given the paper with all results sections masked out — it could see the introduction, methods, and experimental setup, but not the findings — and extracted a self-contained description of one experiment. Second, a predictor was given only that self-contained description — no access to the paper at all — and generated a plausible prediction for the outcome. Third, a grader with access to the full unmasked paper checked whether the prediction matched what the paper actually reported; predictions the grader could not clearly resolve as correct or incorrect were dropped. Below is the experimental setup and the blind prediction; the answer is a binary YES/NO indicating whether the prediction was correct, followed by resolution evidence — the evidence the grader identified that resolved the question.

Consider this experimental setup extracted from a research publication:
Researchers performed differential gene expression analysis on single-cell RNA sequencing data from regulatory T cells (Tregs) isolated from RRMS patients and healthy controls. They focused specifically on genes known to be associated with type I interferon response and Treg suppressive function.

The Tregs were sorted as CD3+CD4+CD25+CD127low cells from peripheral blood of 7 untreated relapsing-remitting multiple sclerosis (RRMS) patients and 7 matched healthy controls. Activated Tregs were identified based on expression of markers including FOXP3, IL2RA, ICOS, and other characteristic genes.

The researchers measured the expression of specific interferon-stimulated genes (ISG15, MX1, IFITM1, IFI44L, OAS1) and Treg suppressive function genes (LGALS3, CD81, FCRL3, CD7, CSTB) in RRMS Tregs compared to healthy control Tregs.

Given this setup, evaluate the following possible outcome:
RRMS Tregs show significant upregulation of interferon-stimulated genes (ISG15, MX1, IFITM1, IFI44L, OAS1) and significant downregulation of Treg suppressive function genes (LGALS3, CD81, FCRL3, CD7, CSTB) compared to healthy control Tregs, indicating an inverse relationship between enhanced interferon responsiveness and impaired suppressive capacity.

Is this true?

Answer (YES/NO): NO